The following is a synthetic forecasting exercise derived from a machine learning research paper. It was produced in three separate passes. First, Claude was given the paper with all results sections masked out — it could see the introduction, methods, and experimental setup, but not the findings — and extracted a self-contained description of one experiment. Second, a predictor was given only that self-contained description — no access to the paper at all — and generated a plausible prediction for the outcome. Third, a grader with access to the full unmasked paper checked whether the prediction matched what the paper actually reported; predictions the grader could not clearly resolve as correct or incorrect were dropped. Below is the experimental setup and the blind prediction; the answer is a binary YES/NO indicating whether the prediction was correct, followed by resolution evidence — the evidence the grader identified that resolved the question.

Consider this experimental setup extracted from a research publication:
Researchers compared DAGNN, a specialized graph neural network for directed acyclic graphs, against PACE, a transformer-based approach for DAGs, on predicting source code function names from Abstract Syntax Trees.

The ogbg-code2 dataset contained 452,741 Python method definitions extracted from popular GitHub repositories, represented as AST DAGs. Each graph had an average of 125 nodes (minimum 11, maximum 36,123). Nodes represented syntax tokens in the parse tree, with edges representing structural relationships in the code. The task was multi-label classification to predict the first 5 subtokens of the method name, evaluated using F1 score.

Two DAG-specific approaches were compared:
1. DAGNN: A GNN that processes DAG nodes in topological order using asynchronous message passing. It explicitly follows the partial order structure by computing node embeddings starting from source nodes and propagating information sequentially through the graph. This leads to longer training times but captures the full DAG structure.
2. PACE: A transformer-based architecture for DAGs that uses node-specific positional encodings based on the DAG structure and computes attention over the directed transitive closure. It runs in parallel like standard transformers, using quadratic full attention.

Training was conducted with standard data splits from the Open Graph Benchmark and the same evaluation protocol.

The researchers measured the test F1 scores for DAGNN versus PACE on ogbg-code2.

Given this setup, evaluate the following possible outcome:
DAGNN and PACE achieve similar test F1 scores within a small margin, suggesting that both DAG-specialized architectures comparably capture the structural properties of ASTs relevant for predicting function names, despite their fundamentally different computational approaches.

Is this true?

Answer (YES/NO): YES